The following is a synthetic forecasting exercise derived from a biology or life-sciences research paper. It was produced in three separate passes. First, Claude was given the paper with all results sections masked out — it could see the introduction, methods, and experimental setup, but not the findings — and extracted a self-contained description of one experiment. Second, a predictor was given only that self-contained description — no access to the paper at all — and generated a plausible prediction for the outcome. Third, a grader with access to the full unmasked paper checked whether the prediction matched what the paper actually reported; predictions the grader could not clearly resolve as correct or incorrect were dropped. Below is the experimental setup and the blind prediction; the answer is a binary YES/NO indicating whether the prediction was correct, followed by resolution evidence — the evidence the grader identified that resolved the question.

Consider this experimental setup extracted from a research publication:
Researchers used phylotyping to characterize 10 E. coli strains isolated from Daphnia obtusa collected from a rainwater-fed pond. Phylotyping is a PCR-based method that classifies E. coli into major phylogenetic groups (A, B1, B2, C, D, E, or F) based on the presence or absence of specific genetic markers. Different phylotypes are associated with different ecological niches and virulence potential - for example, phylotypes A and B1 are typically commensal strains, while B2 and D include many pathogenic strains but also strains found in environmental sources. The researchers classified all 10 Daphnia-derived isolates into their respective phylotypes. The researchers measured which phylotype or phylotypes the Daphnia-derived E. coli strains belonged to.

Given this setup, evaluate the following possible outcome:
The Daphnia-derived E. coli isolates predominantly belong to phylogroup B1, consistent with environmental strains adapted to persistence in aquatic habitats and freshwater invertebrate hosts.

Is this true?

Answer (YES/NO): NO